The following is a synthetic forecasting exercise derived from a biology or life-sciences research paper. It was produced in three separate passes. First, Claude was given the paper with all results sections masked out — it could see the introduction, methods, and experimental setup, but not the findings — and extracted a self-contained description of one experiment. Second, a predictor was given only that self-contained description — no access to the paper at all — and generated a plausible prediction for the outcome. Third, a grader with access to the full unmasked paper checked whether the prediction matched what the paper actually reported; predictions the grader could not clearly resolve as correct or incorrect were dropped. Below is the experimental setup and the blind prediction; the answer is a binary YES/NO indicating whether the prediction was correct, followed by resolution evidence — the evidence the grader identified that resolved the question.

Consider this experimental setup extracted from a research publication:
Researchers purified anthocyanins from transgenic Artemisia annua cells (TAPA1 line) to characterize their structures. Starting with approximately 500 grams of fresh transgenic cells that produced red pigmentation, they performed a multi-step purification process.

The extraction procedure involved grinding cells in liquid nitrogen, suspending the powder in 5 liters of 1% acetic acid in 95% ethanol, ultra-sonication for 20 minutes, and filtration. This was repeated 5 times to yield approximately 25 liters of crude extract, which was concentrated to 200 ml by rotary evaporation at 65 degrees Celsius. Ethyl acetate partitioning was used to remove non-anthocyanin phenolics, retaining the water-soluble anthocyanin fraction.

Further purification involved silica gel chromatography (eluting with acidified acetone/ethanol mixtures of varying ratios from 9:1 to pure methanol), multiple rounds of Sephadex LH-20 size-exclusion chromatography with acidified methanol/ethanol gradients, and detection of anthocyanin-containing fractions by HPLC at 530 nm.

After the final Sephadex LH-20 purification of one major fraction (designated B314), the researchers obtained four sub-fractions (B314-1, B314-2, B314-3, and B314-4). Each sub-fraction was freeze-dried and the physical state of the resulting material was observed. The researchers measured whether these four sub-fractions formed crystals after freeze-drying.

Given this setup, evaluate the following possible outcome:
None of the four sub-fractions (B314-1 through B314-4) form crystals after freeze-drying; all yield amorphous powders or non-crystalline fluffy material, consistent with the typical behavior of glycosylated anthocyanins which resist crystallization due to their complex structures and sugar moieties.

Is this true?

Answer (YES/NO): NO